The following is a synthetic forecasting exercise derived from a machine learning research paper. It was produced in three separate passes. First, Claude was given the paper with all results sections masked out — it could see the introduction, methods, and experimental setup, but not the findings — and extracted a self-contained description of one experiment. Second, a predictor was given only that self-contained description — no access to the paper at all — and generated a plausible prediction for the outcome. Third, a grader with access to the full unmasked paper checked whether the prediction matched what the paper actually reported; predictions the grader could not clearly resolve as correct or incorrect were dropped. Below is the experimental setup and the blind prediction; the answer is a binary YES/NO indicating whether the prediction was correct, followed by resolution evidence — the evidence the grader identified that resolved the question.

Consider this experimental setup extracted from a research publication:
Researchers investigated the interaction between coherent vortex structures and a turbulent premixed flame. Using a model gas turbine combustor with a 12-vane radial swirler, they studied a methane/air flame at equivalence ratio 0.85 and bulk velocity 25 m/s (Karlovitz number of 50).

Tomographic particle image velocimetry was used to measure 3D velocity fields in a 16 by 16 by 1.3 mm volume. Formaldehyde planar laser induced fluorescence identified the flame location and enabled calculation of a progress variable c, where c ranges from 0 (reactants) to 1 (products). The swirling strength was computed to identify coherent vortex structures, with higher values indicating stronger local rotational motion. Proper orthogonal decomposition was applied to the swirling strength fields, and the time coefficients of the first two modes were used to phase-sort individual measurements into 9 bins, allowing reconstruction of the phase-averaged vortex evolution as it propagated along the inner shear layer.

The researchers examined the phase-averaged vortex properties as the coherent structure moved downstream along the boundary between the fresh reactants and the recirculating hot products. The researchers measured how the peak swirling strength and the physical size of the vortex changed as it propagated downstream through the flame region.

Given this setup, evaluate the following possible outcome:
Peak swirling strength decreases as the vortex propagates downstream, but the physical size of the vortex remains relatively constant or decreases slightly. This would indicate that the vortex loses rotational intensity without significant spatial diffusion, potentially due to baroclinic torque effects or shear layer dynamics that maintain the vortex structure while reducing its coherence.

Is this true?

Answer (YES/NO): NO